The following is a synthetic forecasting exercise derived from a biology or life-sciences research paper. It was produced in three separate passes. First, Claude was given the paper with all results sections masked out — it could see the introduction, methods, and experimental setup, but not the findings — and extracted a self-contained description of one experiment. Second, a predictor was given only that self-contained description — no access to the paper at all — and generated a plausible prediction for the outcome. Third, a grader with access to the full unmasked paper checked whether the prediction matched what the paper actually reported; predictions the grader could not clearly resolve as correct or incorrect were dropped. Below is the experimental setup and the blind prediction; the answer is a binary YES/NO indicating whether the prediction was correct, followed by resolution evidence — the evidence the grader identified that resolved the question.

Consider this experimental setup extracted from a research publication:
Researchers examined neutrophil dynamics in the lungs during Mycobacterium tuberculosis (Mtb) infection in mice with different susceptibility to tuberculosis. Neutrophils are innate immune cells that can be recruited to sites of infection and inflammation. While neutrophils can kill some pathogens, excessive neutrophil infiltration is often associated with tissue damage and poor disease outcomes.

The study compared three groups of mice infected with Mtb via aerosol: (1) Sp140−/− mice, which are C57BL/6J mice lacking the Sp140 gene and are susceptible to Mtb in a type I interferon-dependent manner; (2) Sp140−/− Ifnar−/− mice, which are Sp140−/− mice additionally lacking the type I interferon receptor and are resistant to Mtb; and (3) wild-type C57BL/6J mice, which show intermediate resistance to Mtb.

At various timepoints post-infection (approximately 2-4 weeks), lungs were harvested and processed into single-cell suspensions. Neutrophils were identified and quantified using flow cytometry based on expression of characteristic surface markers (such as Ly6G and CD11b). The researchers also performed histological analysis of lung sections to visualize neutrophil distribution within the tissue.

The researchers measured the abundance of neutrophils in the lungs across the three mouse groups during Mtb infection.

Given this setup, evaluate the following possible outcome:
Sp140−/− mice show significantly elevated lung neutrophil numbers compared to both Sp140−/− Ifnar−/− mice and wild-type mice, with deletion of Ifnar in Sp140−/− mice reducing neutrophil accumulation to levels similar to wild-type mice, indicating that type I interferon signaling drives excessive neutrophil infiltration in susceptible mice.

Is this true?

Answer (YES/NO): NO